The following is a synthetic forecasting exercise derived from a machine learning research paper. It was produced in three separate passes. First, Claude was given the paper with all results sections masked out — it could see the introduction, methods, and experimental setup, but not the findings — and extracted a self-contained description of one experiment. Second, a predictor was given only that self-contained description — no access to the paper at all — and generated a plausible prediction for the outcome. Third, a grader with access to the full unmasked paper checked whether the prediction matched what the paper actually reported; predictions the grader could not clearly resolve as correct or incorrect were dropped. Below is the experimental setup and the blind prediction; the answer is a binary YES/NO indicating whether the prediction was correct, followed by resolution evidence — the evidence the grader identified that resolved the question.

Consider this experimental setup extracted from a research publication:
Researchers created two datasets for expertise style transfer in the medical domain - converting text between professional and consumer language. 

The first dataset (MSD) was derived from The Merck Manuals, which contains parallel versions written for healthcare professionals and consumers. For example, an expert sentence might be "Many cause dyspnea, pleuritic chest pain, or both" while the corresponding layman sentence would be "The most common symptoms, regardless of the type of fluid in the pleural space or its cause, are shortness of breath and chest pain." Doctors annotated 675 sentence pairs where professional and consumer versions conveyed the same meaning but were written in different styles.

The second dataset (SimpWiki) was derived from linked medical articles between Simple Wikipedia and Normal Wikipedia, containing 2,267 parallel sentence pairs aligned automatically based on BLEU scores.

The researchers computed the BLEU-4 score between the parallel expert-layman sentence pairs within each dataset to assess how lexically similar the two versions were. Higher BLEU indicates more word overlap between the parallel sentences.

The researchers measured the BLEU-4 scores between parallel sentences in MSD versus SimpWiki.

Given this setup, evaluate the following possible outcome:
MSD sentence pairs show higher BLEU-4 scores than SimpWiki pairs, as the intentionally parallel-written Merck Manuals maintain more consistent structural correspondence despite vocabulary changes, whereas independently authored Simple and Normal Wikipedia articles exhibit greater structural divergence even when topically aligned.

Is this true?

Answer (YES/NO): NO